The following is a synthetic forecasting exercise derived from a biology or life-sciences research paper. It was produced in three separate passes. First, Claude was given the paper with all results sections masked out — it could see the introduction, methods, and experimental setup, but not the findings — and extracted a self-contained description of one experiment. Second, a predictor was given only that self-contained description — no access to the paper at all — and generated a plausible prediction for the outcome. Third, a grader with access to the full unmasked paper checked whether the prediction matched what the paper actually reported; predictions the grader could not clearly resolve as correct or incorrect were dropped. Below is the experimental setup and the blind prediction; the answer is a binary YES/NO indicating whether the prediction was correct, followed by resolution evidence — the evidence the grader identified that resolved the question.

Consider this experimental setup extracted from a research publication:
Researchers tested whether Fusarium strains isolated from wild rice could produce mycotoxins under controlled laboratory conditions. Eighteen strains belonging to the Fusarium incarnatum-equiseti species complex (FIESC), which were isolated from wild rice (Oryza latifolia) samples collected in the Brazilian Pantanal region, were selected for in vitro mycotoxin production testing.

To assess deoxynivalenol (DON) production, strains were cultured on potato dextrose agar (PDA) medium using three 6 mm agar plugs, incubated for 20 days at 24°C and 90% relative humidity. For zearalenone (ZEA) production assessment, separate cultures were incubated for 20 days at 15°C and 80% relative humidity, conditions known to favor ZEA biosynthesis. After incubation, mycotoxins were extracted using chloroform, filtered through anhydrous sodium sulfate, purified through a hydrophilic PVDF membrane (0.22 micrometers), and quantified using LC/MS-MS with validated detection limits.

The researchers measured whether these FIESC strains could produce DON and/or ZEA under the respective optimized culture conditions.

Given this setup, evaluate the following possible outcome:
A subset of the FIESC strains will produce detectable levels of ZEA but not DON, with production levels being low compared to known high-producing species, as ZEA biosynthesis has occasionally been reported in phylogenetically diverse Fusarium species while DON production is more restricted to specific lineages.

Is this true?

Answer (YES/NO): NO